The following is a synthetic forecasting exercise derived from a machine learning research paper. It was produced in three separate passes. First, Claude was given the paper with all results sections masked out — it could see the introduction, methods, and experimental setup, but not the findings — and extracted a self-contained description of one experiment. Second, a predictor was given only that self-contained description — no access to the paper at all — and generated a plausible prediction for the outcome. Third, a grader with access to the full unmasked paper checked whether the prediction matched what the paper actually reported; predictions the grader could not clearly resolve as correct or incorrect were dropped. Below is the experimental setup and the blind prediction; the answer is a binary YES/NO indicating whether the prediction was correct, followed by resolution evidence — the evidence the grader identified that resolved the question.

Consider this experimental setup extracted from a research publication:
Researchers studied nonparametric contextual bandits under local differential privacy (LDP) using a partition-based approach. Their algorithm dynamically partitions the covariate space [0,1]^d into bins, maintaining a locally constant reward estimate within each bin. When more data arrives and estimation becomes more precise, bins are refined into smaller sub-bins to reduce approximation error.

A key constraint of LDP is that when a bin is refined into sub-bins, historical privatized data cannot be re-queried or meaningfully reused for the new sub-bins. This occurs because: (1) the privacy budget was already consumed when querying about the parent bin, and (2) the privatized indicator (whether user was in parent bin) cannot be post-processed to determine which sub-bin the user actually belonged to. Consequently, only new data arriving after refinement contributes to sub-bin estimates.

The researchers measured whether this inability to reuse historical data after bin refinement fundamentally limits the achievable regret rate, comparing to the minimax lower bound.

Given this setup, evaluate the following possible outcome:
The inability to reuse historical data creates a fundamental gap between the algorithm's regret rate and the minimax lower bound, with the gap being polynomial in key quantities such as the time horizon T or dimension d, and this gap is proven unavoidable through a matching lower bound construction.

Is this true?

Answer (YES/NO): NO